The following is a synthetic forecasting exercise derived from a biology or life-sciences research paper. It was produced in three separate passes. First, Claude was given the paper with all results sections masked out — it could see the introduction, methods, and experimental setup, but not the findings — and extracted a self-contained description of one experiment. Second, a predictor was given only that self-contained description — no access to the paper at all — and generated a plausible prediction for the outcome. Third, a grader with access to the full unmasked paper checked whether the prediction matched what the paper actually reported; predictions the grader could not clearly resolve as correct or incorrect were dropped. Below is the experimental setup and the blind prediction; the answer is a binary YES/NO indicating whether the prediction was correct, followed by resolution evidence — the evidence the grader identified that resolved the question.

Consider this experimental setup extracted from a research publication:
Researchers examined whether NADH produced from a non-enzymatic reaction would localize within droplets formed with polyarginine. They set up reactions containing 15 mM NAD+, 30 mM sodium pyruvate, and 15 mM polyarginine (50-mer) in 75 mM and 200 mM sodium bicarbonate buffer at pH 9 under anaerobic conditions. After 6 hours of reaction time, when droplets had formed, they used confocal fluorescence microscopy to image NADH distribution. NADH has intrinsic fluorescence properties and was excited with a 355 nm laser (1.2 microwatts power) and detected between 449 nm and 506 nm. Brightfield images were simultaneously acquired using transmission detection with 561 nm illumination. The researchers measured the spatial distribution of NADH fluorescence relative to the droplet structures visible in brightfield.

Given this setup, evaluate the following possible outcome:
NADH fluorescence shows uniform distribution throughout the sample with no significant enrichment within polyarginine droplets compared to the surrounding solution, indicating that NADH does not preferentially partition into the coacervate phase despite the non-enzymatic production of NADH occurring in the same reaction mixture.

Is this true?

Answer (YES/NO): NO